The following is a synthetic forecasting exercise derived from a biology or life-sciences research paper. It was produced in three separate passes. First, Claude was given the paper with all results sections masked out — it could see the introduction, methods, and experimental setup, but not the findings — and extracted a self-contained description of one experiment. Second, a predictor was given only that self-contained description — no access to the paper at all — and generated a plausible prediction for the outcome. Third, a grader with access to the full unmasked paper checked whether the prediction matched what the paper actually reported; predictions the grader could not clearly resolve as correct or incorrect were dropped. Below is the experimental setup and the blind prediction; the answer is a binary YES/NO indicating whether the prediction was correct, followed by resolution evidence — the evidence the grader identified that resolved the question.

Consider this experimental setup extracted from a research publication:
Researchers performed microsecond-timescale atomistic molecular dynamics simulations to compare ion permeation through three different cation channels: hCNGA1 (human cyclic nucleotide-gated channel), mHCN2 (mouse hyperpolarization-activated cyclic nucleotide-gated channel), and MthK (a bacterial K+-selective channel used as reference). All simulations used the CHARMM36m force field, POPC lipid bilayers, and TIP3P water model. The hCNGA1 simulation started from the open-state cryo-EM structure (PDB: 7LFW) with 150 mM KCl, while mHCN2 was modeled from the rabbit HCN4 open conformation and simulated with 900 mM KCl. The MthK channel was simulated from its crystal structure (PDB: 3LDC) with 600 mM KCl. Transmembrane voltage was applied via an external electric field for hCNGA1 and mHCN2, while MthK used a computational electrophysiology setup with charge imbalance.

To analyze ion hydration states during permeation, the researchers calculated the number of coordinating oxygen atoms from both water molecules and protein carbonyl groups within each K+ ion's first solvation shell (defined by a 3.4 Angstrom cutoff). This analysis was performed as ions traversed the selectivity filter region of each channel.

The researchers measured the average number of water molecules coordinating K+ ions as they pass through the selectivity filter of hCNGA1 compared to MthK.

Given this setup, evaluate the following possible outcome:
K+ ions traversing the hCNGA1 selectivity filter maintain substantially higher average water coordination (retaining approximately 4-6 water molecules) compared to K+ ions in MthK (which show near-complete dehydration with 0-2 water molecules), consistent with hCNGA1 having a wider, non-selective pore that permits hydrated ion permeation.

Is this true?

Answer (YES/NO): YES